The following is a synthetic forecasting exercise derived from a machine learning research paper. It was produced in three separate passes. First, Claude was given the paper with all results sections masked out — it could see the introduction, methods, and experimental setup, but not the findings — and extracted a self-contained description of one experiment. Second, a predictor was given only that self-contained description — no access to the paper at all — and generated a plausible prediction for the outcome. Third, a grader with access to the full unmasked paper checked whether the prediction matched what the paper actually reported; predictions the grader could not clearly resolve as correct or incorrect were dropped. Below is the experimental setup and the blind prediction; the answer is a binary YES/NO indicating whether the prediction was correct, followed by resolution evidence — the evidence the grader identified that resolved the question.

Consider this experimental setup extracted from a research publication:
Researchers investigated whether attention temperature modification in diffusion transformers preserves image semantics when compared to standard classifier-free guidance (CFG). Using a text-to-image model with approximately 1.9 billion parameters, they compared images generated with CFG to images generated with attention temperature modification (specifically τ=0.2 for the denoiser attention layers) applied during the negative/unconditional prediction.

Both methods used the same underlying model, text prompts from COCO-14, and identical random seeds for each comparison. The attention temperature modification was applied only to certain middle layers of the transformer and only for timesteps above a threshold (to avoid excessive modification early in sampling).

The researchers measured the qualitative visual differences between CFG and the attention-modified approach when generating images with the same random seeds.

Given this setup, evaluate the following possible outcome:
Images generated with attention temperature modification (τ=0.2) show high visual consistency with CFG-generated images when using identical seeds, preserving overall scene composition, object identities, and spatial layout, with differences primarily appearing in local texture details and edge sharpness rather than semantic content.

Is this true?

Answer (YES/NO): YES